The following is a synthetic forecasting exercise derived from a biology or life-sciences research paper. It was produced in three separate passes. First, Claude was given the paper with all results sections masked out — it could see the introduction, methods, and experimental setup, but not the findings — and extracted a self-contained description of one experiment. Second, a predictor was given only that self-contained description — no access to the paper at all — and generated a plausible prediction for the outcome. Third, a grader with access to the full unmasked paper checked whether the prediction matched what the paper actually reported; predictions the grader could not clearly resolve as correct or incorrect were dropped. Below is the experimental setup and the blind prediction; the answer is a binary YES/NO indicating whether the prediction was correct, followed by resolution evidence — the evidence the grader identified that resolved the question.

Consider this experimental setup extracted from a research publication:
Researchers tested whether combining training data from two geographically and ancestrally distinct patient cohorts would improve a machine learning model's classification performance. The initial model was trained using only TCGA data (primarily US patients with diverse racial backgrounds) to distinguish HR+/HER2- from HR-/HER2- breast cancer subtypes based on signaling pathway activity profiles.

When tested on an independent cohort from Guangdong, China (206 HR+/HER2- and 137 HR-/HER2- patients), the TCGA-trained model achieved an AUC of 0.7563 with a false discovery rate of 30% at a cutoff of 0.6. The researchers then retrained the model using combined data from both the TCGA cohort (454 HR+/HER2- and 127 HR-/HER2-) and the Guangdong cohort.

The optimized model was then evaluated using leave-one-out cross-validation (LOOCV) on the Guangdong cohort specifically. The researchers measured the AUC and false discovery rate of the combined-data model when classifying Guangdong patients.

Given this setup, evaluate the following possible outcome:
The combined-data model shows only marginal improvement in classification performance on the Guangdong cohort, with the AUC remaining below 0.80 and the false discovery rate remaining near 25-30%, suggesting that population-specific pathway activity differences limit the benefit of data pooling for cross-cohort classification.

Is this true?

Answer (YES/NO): NO